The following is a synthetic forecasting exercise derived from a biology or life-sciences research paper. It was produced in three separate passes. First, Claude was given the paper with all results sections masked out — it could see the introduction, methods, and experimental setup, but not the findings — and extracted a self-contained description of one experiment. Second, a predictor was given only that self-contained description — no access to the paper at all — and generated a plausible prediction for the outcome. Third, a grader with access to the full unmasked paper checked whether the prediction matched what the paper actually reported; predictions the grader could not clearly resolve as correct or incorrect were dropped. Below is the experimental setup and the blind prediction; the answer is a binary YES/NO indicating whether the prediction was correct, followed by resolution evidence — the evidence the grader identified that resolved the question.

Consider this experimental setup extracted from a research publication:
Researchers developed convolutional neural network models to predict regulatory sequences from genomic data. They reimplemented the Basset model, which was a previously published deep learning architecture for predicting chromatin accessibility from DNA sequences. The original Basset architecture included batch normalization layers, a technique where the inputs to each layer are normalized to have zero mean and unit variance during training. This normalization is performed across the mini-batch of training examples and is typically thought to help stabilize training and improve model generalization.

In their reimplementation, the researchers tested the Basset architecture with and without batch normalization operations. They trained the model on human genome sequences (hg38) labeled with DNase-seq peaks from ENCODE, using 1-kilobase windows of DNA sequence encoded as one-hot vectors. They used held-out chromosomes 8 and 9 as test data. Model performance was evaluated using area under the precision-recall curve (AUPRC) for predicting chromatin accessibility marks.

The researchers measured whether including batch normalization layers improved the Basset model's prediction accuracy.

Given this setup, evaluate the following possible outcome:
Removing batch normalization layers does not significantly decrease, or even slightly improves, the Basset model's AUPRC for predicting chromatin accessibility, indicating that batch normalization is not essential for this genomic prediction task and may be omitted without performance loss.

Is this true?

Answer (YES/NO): YES